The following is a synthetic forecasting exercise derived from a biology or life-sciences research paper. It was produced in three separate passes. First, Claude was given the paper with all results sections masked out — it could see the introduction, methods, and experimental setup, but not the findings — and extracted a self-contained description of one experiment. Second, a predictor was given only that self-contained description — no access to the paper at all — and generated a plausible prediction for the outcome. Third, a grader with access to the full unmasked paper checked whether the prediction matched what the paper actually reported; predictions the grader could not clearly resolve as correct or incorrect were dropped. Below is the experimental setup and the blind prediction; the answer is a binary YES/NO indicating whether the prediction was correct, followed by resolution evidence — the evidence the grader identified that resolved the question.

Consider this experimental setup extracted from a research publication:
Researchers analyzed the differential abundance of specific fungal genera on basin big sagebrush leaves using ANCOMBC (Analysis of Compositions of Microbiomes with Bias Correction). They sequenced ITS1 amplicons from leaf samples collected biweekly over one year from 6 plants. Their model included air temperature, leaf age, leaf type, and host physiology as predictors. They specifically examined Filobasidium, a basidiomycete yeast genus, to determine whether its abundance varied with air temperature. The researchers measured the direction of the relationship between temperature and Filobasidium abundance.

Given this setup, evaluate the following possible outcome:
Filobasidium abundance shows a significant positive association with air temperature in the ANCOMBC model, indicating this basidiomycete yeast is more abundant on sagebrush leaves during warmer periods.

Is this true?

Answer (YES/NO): NO